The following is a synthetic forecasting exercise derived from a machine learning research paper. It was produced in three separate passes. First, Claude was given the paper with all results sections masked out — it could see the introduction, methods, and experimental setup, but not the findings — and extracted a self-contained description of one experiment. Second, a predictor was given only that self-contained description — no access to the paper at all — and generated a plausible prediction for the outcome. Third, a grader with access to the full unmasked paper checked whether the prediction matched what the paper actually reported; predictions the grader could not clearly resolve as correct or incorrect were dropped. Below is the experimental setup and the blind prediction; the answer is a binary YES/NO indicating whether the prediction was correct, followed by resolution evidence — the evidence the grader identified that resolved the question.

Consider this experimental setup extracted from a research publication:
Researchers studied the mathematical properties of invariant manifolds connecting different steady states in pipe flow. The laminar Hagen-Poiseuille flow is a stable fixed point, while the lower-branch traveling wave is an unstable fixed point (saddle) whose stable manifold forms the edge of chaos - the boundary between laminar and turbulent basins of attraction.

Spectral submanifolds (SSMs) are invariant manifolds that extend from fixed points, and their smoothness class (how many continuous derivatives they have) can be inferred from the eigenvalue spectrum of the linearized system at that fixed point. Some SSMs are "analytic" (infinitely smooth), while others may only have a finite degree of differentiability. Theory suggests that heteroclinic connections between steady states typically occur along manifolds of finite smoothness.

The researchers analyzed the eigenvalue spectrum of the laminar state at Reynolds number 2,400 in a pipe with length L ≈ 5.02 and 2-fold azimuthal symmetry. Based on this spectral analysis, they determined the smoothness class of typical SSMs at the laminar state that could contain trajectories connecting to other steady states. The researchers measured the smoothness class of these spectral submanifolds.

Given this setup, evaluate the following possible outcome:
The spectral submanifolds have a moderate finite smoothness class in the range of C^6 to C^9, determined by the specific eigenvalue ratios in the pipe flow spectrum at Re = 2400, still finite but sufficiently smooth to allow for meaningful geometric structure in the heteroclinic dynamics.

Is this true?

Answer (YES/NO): NO